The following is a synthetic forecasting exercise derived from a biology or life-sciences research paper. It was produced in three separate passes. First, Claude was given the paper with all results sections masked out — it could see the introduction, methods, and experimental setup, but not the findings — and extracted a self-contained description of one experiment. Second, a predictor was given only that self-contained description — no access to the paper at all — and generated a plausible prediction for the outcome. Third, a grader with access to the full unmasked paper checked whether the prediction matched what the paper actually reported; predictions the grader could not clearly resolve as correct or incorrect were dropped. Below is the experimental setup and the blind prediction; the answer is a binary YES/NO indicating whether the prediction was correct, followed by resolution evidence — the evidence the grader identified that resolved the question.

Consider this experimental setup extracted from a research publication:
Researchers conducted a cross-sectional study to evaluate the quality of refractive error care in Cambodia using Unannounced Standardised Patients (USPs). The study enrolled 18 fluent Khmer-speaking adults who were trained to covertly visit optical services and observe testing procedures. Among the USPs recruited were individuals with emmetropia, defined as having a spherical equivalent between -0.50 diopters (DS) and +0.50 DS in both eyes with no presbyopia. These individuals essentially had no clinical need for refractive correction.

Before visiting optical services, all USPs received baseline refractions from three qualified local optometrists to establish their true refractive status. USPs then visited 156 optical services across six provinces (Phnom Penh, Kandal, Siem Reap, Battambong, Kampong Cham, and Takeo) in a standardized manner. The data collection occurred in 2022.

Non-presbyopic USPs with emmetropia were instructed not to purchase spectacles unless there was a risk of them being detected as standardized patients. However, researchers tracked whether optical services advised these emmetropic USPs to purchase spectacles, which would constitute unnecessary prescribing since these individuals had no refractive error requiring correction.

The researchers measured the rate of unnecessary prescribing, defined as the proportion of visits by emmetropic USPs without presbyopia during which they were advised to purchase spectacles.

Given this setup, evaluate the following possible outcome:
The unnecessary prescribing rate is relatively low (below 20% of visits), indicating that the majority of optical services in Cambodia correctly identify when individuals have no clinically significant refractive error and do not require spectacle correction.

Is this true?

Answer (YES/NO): NO